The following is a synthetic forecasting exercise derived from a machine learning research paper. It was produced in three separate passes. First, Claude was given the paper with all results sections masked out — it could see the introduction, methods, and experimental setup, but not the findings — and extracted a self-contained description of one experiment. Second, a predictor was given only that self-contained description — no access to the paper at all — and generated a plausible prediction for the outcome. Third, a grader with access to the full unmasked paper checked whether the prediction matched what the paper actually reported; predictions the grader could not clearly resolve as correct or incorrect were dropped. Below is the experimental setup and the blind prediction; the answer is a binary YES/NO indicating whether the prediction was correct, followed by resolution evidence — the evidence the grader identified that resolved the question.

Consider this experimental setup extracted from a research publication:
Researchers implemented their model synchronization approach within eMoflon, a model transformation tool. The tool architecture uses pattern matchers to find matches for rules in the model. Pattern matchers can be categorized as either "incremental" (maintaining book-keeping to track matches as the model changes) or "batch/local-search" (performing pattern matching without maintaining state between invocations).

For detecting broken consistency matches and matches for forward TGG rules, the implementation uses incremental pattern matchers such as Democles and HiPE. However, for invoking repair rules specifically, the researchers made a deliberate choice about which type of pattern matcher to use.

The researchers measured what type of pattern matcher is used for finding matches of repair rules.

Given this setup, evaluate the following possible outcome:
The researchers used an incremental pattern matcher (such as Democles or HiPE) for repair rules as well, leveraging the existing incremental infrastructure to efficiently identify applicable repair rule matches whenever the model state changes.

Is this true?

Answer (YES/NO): NO